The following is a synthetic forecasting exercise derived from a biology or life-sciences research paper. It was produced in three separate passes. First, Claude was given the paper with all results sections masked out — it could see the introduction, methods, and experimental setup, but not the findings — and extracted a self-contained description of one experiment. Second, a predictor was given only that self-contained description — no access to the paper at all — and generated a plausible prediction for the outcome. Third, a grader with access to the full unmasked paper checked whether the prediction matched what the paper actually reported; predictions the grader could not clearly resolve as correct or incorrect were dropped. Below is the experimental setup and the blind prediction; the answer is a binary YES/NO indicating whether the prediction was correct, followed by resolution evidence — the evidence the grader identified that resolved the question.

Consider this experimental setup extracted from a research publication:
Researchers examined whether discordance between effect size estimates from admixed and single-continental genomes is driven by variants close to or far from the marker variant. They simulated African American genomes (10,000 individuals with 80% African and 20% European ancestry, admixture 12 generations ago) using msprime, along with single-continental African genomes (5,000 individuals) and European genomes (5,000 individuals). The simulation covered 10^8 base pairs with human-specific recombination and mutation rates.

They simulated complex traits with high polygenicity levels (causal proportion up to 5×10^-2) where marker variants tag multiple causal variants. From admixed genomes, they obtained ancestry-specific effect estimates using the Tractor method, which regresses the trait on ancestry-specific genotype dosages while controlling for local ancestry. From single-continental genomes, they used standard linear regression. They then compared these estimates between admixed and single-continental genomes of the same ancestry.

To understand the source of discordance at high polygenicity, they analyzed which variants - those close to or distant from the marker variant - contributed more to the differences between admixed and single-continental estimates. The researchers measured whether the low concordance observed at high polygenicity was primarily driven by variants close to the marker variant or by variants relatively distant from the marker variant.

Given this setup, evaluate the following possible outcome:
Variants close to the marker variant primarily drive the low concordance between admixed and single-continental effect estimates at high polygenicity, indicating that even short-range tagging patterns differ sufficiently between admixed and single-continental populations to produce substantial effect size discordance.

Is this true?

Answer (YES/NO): NO